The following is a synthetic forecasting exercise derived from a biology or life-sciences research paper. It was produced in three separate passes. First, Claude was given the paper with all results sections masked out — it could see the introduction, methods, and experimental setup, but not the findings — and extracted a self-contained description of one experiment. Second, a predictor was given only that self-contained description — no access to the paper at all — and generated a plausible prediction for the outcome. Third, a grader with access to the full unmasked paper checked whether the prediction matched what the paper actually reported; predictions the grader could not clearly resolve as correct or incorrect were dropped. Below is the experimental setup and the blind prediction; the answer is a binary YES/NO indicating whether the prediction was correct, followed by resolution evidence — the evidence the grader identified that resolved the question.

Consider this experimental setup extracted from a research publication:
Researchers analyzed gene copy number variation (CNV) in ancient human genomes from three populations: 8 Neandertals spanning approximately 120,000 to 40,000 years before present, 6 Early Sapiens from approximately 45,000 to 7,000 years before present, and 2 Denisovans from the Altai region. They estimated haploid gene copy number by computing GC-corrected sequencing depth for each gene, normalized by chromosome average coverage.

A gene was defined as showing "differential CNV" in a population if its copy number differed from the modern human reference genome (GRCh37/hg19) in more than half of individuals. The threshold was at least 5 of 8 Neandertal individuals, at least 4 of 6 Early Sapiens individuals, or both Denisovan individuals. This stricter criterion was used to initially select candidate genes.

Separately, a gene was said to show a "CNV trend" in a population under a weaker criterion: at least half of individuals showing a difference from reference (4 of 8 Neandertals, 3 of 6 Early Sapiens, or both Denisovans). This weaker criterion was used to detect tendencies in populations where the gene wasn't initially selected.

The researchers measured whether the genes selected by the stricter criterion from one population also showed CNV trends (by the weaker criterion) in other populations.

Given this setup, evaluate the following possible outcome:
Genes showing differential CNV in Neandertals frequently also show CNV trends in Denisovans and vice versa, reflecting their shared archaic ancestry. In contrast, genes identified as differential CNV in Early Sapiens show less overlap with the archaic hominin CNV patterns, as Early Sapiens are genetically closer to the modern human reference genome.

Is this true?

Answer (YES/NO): NO